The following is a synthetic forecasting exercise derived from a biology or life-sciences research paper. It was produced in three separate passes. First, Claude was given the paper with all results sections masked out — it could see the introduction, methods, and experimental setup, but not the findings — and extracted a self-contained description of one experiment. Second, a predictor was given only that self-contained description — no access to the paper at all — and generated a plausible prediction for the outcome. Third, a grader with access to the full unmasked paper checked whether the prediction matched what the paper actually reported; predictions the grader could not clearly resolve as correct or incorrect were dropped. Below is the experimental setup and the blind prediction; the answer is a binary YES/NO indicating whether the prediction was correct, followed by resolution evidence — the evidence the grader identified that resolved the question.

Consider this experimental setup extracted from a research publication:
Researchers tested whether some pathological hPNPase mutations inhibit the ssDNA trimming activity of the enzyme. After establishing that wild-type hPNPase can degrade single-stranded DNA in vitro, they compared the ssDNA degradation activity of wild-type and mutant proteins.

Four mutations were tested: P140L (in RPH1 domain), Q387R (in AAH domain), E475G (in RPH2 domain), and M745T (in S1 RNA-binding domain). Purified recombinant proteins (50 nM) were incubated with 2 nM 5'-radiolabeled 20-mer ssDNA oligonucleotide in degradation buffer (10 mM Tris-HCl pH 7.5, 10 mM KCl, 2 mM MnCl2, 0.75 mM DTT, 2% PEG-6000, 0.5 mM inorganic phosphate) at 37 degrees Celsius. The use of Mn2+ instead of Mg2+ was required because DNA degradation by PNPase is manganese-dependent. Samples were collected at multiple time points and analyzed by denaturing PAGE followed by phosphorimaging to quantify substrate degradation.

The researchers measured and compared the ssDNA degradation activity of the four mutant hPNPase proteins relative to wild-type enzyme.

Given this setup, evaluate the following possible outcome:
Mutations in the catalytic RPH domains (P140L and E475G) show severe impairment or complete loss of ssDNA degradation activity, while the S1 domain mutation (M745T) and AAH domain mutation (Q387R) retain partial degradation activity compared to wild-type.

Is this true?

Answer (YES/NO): NO